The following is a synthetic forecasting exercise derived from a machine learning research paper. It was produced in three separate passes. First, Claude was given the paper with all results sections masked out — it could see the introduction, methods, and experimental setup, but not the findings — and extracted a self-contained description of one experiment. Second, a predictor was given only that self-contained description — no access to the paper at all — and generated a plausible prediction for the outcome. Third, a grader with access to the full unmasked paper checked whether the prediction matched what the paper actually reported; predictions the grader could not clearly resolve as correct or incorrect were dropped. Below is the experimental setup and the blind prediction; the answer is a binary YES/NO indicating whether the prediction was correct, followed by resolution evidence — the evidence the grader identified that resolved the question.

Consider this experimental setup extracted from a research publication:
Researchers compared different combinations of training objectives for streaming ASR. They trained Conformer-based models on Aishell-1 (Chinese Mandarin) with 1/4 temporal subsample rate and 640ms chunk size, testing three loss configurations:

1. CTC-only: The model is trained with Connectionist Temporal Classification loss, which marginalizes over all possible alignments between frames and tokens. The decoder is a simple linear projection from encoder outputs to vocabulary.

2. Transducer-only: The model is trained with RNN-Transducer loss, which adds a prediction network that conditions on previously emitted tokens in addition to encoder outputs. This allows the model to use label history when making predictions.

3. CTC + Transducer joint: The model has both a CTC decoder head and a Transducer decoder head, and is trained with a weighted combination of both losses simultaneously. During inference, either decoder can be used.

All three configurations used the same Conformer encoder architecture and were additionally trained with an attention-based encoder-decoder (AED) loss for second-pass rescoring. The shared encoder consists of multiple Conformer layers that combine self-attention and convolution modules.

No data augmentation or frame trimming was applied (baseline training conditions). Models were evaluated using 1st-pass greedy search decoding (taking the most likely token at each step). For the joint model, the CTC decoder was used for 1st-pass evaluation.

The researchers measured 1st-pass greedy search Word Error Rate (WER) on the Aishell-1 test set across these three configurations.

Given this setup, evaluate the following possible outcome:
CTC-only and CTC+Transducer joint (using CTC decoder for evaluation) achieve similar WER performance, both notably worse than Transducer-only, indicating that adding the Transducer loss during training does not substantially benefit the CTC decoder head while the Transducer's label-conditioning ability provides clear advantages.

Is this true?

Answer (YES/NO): NO